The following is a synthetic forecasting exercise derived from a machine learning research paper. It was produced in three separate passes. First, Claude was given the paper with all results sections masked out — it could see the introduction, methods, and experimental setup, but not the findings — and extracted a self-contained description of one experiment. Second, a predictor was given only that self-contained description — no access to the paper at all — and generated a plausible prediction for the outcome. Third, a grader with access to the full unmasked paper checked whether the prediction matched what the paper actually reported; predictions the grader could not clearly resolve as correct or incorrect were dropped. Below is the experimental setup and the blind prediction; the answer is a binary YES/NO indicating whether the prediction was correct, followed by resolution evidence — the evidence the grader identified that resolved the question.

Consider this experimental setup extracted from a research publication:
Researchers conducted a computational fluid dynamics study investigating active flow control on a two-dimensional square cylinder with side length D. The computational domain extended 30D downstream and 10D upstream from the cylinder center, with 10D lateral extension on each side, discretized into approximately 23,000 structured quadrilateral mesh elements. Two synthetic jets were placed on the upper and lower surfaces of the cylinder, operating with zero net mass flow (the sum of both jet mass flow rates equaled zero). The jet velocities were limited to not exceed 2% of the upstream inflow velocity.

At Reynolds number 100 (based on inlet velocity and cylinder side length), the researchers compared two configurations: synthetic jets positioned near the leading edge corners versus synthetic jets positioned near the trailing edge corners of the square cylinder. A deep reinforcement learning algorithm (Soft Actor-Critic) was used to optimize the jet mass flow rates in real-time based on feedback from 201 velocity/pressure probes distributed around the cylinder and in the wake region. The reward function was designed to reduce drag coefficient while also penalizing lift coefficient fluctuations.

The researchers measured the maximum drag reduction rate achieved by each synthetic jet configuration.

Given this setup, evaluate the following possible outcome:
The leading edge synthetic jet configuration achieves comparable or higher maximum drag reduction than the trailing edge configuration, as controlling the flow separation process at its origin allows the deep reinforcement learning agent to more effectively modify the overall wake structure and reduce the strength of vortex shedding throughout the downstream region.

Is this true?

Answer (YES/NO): NO